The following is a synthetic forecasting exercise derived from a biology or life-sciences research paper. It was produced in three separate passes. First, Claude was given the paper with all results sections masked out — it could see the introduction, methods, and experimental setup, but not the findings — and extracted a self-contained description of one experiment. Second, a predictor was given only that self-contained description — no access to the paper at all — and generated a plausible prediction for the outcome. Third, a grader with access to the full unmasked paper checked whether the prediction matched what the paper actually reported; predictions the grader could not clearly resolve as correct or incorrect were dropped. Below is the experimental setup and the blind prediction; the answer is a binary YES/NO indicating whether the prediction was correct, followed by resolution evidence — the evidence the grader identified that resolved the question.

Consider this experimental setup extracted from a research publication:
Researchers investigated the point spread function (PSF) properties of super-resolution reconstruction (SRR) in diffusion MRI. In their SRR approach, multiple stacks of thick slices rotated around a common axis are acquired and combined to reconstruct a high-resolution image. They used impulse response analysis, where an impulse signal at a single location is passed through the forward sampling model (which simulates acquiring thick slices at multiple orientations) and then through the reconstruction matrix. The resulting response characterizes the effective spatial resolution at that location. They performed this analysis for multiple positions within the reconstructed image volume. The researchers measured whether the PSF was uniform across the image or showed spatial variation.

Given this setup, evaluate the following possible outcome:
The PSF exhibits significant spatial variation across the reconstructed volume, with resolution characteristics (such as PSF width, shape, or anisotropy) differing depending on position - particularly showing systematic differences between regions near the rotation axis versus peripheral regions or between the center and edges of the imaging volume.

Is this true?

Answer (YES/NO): YES